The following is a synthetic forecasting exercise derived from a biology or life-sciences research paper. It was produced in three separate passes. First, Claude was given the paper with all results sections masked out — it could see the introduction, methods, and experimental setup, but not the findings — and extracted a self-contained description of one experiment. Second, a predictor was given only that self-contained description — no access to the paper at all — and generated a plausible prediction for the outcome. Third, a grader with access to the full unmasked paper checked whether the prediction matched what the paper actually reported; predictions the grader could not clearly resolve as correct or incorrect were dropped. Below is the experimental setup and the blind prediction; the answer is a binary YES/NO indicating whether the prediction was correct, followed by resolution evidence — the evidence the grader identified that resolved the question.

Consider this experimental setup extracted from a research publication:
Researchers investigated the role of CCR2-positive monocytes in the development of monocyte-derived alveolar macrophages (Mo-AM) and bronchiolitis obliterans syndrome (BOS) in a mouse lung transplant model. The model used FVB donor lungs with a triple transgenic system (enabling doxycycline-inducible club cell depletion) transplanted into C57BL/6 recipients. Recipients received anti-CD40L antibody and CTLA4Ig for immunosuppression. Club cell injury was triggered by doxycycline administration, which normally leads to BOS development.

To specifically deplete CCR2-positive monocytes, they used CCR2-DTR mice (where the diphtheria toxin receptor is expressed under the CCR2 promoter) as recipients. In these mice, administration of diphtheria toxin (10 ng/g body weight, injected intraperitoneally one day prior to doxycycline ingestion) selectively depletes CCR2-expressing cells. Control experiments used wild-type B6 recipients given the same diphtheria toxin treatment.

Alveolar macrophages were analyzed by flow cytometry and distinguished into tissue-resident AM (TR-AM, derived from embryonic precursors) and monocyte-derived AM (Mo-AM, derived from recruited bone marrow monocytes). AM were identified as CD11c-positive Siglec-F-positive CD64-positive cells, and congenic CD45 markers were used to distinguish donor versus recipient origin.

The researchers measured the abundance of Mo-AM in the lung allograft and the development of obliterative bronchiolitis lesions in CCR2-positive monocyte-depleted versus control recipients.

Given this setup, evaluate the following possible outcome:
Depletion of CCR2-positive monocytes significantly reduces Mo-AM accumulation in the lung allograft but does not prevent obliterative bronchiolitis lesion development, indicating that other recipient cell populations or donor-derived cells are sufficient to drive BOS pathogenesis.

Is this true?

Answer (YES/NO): NO